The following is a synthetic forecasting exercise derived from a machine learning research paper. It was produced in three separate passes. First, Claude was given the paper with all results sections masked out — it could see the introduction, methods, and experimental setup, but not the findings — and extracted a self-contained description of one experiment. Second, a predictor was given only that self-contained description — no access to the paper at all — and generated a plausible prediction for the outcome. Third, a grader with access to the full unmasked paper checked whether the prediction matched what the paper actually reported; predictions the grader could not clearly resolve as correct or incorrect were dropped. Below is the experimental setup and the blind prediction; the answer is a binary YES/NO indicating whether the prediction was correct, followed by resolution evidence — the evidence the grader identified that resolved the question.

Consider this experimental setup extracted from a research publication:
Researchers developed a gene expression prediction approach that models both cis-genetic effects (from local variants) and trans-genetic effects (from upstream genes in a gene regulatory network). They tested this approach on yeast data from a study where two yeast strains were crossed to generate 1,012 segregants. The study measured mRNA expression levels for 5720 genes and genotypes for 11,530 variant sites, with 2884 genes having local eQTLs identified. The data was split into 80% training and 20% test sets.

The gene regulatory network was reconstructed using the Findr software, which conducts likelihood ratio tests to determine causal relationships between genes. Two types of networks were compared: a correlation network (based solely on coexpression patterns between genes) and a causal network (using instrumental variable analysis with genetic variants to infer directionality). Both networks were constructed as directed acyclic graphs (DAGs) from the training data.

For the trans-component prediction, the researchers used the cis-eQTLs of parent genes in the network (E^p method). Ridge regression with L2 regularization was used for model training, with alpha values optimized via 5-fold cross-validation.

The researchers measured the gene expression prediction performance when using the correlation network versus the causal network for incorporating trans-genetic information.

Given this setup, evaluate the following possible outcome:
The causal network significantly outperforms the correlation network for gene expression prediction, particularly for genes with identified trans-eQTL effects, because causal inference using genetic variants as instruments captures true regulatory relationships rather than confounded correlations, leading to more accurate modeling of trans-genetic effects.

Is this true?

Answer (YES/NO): NO